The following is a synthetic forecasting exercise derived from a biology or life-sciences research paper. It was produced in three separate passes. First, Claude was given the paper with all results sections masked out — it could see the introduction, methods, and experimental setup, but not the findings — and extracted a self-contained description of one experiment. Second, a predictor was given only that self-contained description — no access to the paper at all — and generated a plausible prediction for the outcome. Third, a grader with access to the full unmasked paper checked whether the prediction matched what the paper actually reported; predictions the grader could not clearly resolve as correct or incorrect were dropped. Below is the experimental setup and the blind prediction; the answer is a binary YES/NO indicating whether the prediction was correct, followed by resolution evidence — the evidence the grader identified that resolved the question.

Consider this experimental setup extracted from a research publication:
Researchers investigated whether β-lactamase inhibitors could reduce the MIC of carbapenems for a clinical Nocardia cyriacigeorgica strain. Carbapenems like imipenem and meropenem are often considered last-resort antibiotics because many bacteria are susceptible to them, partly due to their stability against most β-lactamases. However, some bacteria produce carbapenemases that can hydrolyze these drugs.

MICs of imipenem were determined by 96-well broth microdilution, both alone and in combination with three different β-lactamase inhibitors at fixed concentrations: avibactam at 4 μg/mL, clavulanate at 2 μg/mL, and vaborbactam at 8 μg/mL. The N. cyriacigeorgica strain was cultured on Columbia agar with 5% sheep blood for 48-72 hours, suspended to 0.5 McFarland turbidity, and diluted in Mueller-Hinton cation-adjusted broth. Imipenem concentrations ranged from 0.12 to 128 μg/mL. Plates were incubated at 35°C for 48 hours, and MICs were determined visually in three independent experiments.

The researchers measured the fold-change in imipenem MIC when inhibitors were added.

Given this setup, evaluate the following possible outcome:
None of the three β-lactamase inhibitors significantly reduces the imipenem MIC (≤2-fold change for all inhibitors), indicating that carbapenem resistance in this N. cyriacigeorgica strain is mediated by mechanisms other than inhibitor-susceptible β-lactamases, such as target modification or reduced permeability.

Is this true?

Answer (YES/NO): NO